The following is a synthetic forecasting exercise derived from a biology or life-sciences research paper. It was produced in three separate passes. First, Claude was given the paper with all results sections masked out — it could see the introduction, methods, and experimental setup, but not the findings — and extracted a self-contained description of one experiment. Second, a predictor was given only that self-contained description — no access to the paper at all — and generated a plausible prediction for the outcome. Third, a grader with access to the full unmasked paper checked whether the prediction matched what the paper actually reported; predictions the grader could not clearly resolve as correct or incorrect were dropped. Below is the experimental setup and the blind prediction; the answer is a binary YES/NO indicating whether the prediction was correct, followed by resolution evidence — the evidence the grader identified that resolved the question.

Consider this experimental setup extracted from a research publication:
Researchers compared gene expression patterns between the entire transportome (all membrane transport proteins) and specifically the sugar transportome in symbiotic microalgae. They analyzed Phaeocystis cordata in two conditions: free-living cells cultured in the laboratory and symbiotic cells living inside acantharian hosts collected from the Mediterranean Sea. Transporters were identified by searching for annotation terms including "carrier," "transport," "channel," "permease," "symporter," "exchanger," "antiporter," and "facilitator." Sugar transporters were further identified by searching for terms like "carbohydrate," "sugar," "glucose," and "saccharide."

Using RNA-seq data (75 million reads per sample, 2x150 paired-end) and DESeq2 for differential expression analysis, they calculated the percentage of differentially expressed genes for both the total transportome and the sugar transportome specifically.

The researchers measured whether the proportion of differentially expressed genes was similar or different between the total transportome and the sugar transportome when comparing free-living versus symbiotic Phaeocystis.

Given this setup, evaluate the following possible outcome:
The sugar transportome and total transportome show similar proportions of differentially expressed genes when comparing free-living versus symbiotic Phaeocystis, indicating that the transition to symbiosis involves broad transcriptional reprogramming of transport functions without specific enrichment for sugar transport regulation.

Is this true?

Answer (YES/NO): NO